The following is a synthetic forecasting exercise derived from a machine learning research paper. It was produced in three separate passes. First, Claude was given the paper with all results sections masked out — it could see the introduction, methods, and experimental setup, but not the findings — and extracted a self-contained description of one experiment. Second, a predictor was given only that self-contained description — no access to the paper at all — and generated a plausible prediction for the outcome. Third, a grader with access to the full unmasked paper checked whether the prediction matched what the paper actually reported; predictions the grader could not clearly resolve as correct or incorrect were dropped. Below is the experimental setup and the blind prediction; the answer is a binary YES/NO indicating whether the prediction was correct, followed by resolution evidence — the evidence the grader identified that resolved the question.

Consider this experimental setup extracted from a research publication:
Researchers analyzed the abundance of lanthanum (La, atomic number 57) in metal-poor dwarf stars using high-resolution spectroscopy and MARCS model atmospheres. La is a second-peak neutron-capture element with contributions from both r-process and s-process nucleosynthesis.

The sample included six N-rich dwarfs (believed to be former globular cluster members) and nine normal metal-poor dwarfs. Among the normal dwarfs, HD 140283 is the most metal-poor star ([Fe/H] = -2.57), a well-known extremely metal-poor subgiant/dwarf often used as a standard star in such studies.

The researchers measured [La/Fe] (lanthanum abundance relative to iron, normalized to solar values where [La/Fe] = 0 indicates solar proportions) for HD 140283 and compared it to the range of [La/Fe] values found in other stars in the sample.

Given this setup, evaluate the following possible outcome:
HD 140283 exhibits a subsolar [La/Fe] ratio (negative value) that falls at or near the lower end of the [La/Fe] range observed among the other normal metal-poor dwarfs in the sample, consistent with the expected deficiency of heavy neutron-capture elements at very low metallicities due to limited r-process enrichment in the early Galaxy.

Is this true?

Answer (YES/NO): NO